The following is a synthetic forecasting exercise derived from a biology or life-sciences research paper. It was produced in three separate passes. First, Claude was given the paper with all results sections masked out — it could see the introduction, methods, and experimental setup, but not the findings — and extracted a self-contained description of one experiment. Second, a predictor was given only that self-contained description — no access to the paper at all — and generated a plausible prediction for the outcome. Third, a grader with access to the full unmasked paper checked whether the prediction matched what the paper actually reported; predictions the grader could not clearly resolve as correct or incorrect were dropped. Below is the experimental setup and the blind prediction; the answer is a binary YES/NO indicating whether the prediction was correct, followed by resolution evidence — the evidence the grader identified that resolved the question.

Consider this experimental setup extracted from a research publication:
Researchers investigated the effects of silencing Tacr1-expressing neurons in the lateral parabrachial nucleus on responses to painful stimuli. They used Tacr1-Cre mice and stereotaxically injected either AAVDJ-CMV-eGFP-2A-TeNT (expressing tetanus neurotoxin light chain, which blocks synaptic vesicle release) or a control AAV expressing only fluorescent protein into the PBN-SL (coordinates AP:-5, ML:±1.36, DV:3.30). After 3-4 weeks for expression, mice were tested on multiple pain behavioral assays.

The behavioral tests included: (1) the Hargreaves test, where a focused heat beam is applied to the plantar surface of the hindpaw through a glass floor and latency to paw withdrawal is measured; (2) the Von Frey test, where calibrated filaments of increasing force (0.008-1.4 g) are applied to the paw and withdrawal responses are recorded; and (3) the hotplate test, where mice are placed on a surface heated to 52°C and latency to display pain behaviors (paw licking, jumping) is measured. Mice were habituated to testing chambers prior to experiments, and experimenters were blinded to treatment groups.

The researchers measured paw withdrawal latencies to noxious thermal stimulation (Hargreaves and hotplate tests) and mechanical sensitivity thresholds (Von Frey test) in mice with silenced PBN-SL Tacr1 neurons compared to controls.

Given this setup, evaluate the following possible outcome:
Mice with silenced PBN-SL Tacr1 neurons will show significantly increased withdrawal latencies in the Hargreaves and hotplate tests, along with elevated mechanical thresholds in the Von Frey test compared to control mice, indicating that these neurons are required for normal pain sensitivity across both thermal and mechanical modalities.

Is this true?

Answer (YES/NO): NO